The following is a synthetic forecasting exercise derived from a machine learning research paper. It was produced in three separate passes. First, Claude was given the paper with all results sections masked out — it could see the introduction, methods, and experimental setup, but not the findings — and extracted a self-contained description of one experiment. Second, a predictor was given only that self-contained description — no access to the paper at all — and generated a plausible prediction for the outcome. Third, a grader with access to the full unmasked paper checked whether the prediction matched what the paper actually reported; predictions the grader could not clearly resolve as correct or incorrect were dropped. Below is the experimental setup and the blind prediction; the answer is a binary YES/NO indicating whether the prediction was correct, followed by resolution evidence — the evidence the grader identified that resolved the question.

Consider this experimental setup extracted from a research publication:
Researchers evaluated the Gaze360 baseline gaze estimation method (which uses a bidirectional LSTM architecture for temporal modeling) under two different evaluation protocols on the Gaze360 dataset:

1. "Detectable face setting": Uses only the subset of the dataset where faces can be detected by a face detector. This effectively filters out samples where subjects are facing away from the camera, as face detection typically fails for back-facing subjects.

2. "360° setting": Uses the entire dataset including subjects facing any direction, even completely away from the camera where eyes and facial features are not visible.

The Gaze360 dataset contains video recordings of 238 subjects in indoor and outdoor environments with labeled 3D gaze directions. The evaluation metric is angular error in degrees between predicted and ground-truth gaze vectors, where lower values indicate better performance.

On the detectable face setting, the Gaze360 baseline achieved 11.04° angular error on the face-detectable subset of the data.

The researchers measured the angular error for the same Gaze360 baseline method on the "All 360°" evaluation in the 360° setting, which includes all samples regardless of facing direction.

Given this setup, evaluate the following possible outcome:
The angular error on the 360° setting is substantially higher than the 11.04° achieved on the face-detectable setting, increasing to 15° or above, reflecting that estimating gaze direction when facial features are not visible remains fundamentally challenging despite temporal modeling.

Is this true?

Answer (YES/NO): NO